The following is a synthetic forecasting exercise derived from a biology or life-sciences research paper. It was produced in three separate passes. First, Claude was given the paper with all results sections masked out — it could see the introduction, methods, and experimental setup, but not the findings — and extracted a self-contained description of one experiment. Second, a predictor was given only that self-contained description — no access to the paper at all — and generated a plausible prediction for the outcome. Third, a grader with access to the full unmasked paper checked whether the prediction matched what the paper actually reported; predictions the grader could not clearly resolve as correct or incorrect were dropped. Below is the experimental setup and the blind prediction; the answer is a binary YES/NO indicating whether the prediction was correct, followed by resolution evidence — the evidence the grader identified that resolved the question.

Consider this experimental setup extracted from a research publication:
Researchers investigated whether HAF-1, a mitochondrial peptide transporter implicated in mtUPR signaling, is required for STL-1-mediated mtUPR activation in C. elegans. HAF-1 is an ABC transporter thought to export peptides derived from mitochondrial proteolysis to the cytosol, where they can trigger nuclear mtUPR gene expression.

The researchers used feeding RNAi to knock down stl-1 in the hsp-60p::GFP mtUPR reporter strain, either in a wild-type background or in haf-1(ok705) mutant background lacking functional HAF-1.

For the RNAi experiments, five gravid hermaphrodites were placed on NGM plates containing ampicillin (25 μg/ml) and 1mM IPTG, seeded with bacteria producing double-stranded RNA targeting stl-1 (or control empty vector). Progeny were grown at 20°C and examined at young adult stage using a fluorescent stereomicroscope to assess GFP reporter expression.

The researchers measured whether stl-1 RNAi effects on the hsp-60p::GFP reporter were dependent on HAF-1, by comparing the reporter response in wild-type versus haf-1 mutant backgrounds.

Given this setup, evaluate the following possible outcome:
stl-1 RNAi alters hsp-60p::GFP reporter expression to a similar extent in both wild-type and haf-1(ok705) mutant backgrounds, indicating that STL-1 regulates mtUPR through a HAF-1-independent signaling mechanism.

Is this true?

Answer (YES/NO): NO